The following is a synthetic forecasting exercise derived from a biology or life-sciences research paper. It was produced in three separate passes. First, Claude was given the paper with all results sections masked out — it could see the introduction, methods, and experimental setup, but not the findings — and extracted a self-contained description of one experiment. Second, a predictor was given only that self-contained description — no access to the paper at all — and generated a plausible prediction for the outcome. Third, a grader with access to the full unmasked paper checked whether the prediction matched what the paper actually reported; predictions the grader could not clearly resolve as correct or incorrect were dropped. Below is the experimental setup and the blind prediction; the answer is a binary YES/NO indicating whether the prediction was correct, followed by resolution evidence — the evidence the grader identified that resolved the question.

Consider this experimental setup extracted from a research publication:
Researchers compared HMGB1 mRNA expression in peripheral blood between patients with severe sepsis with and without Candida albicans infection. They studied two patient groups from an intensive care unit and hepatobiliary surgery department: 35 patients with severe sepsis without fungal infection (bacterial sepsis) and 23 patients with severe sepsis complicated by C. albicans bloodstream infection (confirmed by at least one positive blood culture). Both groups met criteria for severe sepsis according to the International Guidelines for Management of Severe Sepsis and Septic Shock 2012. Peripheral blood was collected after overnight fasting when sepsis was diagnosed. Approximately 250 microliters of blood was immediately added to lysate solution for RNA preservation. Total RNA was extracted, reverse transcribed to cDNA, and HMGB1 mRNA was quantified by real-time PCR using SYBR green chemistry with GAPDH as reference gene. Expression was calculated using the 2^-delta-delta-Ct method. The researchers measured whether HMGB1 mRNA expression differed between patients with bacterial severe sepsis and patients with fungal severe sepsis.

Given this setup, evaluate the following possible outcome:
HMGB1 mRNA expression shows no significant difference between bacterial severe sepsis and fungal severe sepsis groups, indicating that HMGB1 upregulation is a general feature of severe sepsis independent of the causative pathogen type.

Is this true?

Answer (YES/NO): NO